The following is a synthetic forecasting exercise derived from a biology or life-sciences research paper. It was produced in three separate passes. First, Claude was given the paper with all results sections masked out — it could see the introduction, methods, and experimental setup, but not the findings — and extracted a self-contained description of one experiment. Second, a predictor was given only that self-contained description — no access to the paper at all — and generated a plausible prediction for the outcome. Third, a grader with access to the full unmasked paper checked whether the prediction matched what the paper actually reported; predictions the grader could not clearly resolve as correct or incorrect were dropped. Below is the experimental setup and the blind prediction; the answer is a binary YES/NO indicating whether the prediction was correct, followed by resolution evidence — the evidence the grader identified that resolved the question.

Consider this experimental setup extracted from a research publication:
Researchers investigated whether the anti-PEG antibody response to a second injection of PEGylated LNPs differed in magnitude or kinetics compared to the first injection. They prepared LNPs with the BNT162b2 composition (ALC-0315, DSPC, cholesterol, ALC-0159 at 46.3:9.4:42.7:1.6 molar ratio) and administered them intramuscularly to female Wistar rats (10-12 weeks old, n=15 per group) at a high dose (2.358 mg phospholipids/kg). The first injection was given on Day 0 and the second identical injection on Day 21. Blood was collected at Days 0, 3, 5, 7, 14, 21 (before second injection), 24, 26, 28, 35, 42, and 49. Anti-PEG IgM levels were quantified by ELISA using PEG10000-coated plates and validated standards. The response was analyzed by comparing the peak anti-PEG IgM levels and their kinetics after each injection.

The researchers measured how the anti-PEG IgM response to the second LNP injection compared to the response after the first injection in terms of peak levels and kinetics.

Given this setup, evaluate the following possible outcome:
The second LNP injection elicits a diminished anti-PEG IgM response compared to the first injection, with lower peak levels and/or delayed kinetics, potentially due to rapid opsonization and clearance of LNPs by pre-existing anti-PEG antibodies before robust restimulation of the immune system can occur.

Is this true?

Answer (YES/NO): NO